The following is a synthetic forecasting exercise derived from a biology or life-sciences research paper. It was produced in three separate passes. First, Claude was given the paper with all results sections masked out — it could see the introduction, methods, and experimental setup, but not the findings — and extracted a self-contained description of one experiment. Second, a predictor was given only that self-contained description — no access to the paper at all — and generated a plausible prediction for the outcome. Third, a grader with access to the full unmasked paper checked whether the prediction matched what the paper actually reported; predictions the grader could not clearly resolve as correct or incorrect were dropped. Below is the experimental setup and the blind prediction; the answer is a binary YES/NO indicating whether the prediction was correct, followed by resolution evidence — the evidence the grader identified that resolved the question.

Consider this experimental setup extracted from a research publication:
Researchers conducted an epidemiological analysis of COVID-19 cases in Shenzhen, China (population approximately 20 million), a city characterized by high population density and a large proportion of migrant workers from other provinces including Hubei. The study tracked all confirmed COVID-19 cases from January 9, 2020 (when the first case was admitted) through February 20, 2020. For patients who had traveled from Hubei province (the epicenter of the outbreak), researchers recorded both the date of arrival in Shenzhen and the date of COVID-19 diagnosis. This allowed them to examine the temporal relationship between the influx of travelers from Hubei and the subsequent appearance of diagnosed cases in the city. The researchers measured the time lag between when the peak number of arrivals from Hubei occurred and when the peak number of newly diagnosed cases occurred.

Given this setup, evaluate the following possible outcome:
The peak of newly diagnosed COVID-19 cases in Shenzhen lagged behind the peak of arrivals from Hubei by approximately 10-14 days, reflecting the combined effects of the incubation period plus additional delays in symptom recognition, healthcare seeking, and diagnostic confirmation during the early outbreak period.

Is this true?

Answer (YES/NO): NO